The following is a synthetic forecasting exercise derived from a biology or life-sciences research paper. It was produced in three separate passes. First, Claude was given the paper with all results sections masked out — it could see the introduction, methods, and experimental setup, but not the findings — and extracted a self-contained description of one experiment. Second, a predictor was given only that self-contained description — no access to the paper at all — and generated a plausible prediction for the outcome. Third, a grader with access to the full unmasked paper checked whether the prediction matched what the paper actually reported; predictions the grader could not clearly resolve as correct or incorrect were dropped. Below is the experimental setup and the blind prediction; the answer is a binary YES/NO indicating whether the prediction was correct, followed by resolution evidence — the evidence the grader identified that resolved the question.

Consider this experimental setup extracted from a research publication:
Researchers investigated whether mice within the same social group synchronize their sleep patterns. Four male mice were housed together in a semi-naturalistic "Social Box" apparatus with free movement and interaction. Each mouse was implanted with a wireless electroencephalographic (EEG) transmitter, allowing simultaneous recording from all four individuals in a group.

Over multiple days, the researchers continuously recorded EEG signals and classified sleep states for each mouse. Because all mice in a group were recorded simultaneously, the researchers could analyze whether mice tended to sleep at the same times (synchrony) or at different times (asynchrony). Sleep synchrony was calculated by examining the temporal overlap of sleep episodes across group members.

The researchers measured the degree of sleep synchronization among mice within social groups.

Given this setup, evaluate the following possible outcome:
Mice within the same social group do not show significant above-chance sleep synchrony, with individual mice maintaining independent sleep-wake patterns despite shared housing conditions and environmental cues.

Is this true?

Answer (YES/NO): NO